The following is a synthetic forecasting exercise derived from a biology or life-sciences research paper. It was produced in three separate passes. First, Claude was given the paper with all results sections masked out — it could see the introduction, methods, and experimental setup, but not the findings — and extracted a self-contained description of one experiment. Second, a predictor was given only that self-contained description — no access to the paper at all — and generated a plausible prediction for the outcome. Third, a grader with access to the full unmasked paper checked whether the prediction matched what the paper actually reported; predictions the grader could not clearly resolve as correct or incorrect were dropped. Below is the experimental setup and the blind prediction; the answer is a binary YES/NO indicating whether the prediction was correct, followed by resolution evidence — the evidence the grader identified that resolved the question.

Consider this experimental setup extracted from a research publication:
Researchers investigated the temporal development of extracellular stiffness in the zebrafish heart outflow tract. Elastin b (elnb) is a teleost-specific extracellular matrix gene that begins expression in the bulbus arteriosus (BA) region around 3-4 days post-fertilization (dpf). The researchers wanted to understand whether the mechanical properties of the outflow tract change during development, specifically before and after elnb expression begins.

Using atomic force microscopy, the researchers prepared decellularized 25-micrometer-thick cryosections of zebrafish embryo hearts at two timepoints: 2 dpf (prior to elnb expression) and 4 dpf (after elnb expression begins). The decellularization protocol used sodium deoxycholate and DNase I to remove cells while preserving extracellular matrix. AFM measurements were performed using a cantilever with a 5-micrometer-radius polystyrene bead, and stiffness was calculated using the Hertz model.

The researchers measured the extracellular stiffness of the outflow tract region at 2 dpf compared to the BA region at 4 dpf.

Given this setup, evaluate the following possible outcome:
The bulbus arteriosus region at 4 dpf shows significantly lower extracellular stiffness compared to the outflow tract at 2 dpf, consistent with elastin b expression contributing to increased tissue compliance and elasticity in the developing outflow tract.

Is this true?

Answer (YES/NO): YES